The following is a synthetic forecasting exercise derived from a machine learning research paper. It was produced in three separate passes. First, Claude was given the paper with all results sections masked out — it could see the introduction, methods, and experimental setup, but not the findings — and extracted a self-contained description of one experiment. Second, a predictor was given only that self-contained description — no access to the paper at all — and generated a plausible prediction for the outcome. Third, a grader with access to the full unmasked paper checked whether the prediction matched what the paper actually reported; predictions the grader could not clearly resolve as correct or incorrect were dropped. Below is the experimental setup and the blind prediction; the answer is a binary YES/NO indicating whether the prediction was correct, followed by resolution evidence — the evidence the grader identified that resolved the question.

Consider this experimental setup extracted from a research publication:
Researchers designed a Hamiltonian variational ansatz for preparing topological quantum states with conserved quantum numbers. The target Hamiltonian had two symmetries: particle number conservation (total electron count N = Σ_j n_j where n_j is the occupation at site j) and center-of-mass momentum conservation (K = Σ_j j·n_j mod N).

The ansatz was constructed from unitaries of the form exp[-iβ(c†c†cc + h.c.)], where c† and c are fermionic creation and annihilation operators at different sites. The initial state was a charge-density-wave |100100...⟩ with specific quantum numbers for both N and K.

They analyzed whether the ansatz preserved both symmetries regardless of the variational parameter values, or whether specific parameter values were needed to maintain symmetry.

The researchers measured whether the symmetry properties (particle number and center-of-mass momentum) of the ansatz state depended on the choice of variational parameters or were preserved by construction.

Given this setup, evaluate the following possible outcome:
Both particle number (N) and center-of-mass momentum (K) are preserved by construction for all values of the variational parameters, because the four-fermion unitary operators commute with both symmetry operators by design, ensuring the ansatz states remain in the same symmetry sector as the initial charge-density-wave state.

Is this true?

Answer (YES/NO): YES